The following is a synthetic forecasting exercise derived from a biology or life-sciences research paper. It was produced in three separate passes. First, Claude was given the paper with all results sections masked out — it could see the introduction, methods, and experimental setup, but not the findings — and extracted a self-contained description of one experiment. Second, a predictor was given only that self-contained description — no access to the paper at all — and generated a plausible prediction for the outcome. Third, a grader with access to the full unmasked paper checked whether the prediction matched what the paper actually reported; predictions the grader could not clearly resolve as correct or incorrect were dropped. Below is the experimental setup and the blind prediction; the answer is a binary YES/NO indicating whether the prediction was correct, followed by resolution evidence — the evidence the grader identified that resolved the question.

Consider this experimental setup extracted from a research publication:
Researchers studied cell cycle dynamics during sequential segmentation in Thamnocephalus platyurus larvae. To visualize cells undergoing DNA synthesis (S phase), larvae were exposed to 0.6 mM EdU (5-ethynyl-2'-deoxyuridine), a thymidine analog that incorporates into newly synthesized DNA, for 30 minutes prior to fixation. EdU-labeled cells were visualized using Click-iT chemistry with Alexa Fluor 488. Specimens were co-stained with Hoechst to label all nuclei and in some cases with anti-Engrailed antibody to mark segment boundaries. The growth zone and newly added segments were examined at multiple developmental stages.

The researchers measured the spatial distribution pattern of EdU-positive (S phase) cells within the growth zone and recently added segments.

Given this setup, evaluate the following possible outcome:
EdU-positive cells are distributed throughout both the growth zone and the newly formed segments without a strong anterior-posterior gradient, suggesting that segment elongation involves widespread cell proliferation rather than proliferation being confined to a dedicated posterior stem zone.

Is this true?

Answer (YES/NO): NO